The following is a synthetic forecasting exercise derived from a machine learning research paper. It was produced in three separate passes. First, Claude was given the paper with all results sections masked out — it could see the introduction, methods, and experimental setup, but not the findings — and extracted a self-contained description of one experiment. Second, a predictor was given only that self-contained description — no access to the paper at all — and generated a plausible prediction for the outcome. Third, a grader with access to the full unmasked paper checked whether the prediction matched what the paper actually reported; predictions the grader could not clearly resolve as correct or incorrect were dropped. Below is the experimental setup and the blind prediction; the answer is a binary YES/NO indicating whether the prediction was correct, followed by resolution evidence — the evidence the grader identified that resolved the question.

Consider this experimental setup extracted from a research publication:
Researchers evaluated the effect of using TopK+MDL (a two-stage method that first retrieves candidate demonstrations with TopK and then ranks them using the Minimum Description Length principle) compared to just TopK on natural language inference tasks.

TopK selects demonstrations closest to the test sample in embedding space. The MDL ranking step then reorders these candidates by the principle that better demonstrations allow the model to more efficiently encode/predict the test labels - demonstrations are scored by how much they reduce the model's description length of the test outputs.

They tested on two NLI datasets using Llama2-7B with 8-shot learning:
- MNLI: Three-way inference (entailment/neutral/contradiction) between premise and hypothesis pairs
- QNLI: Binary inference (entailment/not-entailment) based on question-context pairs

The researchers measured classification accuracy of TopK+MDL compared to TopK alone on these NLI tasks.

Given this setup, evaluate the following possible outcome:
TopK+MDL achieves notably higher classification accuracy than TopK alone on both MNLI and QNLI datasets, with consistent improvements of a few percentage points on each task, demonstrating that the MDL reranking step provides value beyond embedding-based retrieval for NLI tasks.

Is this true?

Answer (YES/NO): NO